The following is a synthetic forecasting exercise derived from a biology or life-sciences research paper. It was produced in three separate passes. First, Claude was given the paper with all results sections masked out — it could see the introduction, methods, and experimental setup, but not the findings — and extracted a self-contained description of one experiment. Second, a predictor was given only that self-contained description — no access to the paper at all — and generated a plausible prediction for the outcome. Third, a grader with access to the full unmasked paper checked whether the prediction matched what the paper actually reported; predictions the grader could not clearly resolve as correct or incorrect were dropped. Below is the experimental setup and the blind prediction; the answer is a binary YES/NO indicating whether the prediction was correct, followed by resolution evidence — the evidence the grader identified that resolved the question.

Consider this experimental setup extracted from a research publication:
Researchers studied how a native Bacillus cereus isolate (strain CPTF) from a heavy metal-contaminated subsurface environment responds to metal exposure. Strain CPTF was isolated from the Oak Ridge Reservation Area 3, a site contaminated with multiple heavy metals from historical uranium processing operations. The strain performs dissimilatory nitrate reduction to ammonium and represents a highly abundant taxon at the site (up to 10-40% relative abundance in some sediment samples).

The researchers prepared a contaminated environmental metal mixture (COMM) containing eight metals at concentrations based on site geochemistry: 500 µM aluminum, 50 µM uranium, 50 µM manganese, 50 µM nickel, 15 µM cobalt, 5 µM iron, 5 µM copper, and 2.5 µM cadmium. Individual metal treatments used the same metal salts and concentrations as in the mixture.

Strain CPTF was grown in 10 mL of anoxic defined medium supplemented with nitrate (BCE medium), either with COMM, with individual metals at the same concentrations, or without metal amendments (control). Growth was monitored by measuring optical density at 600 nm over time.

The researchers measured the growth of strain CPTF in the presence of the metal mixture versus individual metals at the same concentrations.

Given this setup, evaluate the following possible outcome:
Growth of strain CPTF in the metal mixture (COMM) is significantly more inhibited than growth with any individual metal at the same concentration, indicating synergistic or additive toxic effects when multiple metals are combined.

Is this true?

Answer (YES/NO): YES